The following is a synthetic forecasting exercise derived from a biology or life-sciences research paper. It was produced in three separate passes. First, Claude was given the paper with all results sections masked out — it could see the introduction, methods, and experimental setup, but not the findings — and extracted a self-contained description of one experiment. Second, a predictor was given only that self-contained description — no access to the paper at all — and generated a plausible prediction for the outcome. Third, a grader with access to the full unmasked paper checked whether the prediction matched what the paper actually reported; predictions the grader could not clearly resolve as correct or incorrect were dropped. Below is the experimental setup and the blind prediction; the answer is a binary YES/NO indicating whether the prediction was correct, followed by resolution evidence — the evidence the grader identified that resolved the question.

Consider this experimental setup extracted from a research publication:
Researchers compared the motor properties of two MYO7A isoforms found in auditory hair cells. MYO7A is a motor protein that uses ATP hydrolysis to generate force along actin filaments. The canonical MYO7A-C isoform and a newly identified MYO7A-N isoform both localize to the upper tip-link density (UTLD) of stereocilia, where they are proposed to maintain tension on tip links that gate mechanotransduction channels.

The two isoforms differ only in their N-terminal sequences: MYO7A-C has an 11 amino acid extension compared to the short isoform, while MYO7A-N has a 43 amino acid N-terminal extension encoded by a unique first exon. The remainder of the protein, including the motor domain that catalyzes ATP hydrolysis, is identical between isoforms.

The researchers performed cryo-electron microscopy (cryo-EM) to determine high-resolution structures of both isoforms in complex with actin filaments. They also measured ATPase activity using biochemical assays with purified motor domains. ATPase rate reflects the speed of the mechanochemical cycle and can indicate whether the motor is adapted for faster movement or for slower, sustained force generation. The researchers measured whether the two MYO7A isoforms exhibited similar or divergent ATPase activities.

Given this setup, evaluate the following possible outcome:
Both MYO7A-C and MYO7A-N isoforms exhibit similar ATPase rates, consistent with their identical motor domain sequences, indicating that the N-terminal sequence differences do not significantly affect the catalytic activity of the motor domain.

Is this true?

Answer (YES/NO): NO